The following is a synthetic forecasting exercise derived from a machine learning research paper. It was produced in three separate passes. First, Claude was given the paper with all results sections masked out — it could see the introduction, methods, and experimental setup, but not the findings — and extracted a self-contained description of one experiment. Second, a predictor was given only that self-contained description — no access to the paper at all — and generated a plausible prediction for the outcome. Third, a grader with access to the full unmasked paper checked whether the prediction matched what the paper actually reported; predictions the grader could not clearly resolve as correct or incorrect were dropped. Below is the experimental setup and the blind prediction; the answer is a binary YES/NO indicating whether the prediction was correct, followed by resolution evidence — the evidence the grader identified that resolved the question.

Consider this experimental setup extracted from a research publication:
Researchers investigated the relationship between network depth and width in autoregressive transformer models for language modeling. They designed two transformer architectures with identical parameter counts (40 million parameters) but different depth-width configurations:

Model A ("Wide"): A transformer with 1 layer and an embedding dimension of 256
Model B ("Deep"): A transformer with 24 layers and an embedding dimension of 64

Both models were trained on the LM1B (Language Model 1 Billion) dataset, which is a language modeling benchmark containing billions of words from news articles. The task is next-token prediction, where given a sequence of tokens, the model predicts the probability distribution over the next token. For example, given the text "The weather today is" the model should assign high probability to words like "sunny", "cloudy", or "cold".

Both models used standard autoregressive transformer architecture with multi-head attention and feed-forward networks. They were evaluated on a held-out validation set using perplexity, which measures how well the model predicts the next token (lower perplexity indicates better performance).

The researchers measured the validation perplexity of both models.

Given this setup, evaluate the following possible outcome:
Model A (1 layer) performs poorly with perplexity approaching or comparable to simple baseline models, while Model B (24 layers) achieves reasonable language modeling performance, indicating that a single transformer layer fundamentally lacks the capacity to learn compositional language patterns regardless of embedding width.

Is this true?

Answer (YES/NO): NO